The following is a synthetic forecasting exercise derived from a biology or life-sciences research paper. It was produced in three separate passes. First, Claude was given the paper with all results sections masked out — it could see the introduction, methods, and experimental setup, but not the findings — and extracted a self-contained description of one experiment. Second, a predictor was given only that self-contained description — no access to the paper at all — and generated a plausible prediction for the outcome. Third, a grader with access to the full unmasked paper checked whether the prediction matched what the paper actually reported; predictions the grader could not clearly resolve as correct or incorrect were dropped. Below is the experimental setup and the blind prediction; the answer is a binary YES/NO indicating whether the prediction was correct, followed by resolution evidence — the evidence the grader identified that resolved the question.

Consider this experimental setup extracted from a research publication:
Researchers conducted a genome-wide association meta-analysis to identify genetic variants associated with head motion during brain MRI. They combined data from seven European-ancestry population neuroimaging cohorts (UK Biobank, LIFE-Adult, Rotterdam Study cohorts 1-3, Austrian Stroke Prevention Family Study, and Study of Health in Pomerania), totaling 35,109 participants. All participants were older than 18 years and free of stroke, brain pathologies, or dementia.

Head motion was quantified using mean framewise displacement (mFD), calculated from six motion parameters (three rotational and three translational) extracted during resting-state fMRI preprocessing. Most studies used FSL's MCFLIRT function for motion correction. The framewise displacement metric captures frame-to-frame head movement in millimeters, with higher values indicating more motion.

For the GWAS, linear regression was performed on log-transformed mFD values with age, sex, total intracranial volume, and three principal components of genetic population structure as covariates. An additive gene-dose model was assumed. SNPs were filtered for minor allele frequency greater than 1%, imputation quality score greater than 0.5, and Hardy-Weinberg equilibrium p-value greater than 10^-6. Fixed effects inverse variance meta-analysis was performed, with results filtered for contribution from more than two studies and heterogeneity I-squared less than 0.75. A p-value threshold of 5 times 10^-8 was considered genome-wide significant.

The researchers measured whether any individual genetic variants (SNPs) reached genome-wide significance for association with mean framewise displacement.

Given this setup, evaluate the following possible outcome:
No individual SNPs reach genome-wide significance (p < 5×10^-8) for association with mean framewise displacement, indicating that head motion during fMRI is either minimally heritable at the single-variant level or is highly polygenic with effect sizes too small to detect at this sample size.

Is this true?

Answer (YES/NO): YES